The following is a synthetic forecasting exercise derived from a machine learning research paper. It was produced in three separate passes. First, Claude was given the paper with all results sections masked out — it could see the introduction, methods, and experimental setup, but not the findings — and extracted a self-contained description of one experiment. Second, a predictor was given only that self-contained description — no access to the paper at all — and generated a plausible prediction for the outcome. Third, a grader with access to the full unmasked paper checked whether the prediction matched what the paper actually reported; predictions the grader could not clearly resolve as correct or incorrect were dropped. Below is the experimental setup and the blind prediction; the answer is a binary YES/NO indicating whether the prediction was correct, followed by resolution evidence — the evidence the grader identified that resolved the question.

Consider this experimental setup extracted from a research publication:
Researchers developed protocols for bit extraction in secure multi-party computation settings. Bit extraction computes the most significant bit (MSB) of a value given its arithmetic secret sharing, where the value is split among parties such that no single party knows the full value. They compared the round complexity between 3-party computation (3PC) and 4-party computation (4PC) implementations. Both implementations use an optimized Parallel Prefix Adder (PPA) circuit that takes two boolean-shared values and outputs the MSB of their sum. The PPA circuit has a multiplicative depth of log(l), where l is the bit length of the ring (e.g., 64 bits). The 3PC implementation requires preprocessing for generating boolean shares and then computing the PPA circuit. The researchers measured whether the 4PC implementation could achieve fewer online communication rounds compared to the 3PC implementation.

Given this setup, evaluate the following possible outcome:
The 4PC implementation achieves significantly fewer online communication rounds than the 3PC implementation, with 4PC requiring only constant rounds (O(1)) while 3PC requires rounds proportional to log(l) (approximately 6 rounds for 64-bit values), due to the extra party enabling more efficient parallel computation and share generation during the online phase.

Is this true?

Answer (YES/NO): NO